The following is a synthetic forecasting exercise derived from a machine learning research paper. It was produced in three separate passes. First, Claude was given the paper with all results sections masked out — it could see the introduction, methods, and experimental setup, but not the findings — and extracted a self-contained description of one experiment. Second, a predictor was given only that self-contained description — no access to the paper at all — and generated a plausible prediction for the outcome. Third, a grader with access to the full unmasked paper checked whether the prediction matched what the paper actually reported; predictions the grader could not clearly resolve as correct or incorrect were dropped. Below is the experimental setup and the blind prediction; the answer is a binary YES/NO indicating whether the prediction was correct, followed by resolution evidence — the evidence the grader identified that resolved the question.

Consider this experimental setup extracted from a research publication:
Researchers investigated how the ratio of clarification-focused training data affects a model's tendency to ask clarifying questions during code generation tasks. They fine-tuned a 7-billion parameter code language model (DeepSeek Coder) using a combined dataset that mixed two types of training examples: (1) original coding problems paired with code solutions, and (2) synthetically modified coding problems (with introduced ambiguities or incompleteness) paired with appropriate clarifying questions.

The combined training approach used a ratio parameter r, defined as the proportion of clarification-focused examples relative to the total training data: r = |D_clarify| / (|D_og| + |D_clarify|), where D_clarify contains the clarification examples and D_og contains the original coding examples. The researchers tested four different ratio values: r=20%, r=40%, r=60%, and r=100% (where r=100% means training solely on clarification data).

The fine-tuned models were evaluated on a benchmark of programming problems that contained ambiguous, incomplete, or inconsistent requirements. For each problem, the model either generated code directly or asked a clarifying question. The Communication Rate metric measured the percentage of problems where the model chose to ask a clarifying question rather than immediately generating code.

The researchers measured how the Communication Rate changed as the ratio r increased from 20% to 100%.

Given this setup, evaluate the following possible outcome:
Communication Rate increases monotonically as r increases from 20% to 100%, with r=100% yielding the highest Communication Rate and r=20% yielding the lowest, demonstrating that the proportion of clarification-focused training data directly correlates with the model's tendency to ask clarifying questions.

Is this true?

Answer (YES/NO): NO